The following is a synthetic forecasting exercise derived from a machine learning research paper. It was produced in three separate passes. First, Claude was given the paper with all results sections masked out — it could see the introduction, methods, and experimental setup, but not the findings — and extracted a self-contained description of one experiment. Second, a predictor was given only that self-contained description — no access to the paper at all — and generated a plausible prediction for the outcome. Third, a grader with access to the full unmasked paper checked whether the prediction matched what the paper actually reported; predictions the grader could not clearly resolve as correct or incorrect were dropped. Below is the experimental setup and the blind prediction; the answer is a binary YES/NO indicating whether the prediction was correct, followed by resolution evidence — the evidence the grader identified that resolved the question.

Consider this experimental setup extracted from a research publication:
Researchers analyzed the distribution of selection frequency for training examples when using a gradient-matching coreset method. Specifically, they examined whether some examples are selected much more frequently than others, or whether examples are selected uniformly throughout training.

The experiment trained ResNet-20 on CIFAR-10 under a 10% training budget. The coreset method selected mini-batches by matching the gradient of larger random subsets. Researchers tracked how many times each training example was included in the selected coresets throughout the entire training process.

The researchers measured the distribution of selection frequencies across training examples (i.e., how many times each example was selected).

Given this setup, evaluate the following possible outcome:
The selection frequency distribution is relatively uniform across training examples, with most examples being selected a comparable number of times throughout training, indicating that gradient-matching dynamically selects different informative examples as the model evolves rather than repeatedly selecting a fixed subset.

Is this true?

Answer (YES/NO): NO